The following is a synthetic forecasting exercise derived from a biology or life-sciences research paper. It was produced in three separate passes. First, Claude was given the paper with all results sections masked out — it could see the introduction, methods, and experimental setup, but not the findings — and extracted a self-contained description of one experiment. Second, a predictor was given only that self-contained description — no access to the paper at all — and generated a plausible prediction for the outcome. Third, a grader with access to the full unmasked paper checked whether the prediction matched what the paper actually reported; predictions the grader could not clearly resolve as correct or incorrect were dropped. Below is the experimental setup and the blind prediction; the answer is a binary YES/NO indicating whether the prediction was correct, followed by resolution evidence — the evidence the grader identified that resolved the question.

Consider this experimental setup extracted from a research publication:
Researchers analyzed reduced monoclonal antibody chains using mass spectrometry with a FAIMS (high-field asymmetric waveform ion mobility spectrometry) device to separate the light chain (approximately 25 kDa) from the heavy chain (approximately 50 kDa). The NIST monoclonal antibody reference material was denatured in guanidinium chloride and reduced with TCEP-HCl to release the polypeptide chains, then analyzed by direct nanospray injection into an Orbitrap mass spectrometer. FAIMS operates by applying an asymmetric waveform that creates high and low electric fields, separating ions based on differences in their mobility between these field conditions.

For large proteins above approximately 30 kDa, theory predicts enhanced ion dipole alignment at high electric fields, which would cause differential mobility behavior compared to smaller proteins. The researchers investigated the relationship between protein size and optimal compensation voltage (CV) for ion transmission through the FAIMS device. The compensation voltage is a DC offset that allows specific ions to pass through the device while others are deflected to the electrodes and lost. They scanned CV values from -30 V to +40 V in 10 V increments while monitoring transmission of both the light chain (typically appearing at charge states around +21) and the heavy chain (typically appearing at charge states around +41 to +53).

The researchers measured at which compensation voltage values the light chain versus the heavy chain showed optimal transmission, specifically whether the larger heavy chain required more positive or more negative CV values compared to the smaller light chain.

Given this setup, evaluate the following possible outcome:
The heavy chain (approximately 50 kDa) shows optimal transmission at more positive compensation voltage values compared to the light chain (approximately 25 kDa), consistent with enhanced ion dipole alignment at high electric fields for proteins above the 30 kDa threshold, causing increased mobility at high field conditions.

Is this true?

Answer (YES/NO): YES